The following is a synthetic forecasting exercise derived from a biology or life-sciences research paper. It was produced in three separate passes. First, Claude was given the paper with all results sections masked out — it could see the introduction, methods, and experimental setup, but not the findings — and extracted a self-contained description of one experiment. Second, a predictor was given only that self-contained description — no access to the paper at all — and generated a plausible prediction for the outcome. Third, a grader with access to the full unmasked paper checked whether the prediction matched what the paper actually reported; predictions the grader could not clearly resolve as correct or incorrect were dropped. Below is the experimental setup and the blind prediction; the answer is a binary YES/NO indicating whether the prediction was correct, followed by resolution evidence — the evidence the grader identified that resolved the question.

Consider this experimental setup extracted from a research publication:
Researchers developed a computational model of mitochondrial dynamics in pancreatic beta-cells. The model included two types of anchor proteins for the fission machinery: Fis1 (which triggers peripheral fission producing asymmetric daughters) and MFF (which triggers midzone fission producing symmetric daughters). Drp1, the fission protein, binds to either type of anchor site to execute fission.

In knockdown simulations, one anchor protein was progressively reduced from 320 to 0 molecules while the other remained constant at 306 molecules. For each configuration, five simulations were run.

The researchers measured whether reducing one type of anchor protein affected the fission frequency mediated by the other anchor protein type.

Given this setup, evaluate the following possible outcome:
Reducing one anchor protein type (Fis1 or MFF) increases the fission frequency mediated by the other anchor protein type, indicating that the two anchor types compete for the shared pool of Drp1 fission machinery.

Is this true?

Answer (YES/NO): YES